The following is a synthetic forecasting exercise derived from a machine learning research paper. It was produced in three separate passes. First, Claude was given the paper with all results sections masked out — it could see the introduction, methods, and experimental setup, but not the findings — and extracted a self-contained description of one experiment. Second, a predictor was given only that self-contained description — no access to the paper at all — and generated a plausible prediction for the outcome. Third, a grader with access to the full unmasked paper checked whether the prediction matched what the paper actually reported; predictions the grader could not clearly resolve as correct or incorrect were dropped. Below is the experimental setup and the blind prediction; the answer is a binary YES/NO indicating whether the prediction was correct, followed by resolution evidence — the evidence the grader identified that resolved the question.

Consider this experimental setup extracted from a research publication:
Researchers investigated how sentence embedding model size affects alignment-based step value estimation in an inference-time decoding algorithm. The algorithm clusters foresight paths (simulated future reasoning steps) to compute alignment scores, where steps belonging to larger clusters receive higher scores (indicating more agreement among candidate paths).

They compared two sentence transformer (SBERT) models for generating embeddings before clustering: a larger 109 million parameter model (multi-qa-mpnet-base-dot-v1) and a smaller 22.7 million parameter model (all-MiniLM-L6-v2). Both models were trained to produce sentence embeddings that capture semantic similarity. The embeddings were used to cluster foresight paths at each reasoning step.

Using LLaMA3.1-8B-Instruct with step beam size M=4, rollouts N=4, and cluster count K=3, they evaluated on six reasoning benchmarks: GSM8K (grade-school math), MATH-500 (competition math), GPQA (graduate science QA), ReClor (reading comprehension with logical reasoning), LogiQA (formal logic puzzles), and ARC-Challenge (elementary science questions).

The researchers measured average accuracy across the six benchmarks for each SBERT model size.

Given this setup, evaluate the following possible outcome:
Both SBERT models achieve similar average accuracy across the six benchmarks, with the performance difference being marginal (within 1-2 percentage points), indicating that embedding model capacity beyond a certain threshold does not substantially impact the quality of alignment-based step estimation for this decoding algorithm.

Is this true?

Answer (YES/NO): YES